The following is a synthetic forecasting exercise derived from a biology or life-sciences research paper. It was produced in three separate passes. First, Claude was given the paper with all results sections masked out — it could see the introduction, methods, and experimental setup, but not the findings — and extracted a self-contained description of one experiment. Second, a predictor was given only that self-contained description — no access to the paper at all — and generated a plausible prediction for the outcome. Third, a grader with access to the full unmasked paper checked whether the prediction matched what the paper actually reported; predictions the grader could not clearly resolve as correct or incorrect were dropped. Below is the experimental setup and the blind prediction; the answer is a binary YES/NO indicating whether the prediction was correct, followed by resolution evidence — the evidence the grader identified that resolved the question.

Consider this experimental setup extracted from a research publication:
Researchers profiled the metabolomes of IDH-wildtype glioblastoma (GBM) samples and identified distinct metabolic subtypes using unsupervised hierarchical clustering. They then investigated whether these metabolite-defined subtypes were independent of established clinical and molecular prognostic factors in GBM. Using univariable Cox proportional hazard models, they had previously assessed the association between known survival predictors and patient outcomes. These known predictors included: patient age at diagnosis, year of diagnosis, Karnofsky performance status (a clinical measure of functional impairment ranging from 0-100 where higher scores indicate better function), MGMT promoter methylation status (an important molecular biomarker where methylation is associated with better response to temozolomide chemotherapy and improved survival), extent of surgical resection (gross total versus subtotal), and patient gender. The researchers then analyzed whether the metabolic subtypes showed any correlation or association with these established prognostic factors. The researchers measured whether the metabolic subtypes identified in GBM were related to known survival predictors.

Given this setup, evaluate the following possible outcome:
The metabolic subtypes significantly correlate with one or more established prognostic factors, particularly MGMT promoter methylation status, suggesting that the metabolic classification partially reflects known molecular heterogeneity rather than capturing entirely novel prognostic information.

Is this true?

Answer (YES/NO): NO